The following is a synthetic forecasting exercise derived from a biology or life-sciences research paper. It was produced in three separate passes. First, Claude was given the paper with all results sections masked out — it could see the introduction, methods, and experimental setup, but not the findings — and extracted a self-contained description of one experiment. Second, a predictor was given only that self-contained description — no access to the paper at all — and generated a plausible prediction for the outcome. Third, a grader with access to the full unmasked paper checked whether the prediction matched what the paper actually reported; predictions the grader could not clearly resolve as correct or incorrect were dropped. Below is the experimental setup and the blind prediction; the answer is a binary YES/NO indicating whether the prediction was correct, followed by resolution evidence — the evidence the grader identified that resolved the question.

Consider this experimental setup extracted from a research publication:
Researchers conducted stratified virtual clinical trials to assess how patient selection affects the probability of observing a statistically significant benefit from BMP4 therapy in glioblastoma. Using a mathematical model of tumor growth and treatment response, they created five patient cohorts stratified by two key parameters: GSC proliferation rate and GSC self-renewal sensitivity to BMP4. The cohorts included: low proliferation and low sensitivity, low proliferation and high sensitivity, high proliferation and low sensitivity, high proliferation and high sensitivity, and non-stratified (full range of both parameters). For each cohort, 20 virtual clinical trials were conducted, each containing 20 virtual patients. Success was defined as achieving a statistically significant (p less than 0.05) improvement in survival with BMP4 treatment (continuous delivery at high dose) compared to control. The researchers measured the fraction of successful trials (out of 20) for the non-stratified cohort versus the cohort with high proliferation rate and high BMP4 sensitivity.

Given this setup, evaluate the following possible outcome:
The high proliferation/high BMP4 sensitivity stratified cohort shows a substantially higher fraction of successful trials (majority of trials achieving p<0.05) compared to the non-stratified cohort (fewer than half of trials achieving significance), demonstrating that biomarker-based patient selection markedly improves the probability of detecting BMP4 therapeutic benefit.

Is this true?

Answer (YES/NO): YES